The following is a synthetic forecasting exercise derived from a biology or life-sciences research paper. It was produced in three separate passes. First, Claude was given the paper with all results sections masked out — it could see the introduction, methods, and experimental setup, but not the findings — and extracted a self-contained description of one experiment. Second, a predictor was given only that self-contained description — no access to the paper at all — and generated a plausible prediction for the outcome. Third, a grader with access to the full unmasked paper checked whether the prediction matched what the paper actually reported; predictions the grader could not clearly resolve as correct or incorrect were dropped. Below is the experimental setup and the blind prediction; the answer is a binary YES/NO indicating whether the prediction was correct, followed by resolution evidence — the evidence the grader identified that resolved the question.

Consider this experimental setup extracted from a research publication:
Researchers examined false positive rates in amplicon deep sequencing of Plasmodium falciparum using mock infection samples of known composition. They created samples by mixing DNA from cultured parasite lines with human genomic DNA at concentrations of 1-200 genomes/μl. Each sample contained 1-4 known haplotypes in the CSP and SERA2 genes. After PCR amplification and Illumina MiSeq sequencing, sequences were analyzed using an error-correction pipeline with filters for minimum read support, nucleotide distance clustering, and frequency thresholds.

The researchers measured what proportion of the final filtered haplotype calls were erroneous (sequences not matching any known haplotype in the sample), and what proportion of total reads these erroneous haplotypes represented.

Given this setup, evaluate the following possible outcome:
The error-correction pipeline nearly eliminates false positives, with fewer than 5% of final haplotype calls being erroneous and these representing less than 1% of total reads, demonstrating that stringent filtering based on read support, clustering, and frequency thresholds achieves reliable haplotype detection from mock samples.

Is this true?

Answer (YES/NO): NO